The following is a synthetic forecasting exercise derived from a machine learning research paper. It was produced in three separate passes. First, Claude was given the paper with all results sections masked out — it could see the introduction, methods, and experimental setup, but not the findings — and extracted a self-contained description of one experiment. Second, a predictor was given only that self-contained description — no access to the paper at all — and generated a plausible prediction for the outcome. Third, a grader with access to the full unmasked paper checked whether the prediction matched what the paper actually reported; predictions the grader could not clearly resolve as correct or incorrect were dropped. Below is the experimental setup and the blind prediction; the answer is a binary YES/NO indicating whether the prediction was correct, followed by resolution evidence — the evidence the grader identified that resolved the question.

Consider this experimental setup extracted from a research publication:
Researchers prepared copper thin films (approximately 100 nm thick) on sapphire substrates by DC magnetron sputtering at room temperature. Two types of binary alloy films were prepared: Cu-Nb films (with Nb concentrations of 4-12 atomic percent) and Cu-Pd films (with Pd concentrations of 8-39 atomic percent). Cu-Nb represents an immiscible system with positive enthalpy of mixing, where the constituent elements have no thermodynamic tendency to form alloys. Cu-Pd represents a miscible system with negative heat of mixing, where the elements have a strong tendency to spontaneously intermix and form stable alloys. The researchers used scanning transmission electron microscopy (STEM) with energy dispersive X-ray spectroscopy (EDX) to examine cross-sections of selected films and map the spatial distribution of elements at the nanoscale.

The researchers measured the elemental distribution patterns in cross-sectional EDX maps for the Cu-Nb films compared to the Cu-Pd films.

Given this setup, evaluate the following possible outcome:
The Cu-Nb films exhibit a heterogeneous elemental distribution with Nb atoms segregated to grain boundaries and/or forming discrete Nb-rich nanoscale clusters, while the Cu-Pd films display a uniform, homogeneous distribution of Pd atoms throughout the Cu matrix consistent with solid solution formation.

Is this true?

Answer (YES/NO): NO